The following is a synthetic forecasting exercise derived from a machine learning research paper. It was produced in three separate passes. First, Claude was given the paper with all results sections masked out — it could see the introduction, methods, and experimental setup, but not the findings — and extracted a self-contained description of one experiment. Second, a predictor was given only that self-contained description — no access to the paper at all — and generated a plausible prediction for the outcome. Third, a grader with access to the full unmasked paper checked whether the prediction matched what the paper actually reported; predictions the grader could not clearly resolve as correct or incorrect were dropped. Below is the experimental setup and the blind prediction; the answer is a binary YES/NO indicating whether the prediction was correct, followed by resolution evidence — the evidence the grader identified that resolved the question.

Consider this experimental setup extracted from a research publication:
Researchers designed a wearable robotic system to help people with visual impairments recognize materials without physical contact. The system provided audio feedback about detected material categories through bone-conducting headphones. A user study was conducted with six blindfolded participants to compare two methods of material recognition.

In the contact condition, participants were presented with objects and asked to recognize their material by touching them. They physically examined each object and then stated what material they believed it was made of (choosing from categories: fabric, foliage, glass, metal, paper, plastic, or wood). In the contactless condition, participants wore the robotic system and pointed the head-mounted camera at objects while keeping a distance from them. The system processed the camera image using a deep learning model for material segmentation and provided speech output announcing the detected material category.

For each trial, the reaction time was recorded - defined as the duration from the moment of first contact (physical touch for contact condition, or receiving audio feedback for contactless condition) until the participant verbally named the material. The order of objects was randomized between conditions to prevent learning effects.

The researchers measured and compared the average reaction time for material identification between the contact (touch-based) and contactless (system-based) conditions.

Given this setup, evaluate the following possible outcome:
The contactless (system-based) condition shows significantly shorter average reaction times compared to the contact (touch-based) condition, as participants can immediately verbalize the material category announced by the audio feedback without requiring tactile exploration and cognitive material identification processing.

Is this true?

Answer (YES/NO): YES